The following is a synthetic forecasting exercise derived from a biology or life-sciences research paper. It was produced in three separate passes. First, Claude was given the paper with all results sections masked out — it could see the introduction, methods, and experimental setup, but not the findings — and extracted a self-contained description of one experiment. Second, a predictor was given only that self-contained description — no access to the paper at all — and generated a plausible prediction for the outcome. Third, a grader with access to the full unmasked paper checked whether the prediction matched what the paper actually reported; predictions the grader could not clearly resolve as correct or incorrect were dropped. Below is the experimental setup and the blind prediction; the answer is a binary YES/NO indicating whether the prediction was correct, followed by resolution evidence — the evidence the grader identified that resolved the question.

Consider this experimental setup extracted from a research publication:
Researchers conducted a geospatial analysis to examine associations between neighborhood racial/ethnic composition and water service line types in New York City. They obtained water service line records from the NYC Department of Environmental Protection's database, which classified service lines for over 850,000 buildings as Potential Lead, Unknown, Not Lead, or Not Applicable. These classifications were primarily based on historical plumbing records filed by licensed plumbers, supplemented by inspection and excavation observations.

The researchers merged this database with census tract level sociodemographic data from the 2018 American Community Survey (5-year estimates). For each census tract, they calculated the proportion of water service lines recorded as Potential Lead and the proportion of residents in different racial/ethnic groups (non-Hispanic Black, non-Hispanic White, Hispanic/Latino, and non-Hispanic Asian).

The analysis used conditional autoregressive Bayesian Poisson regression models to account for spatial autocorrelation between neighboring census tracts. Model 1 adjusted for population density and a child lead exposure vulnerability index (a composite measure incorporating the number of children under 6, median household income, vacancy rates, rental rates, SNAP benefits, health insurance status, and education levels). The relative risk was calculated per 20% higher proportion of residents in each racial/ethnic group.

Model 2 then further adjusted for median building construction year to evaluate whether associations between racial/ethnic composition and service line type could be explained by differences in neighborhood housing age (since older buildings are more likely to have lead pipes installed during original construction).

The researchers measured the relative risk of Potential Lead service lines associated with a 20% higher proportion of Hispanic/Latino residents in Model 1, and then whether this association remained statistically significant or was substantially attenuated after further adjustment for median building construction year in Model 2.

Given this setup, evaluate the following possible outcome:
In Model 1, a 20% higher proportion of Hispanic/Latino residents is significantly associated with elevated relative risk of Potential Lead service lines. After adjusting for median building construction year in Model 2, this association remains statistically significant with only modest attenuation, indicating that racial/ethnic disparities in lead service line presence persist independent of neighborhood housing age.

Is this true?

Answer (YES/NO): YES